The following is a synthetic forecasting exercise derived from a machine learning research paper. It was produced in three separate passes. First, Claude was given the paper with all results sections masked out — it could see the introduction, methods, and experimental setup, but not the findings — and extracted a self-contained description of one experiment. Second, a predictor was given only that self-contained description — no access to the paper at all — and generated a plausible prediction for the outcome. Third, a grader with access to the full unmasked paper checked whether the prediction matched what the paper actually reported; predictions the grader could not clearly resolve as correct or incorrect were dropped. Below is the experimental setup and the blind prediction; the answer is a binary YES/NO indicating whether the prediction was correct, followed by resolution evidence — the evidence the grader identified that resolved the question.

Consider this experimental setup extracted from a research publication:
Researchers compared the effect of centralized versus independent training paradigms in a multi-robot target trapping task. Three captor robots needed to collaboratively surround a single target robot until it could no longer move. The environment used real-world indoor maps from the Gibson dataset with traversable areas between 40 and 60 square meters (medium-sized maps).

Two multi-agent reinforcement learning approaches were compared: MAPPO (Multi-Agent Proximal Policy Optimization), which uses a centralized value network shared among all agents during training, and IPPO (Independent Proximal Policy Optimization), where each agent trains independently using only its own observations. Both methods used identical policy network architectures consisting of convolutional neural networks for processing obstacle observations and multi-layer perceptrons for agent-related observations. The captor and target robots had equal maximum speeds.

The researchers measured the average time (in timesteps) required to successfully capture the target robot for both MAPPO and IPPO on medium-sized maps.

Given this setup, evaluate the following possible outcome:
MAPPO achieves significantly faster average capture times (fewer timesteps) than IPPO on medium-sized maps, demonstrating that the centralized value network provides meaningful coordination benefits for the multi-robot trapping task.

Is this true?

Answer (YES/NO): YES